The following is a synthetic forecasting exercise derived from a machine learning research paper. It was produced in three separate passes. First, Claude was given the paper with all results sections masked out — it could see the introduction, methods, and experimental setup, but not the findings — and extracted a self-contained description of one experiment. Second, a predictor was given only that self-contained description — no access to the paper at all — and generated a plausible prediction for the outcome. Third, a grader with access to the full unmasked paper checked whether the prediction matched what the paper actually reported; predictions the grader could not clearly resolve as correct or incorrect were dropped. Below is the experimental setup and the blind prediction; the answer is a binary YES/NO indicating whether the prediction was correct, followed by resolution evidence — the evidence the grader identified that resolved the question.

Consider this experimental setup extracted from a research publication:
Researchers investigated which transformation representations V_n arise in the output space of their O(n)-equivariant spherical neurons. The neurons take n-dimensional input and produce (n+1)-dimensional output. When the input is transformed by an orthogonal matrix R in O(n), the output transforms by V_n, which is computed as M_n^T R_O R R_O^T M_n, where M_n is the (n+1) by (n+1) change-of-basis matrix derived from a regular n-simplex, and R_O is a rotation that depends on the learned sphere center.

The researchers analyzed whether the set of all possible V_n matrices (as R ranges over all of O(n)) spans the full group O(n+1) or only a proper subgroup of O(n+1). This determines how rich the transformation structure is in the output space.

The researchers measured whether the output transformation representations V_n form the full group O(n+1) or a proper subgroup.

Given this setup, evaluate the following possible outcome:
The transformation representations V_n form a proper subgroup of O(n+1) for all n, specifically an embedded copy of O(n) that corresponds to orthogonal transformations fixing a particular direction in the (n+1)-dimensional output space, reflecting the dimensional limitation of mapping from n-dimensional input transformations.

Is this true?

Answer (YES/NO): YES